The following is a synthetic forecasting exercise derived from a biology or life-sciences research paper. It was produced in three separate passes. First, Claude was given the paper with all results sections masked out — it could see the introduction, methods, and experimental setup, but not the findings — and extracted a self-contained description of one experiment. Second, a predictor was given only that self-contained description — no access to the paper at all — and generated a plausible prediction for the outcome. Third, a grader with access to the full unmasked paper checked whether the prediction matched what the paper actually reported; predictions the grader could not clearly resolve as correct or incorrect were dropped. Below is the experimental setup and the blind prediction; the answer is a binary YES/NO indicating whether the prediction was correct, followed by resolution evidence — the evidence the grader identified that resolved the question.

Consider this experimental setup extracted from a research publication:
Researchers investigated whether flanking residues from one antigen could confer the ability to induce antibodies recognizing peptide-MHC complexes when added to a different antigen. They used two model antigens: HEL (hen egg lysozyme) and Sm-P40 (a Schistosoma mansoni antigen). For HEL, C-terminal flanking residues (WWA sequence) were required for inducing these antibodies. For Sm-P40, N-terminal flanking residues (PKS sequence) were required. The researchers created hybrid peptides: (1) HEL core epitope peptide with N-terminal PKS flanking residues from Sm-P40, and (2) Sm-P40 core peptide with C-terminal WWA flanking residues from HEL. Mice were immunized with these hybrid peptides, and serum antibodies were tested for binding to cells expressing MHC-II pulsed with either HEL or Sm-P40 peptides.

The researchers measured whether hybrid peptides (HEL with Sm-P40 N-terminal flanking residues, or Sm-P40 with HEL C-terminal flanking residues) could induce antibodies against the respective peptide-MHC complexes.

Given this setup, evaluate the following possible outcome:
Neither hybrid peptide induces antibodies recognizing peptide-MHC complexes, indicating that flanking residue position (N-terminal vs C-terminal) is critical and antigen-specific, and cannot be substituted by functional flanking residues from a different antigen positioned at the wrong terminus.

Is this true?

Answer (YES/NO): NO